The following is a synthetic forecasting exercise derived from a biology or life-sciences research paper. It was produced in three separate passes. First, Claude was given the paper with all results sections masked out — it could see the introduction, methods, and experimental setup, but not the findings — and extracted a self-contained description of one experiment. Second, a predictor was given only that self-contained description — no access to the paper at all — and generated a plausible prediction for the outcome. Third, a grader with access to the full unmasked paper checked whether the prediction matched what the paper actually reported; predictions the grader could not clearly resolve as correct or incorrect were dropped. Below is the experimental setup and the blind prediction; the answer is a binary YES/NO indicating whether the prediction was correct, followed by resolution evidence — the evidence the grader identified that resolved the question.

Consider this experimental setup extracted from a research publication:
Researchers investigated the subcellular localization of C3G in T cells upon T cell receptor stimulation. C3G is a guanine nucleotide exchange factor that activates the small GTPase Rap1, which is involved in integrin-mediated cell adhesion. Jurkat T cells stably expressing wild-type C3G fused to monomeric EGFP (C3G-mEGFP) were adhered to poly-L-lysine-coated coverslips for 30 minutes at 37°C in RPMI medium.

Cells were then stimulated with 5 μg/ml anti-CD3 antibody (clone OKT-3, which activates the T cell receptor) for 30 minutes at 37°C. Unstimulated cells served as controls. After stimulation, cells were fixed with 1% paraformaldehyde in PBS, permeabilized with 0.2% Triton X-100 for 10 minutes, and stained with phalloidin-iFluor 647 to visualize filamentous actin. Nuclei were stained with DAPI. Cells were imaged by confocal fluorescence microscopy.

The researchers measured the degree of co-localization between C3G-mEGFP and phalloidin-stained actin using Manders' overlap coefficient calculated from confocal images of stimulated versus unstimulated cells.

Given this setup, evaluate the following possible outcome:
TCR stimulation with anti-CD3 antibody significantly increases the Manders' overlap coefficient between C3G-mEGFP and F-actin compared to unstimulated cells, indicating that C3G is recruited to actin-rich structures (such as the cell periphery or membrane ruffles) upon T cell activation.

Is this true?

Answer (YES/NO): YES